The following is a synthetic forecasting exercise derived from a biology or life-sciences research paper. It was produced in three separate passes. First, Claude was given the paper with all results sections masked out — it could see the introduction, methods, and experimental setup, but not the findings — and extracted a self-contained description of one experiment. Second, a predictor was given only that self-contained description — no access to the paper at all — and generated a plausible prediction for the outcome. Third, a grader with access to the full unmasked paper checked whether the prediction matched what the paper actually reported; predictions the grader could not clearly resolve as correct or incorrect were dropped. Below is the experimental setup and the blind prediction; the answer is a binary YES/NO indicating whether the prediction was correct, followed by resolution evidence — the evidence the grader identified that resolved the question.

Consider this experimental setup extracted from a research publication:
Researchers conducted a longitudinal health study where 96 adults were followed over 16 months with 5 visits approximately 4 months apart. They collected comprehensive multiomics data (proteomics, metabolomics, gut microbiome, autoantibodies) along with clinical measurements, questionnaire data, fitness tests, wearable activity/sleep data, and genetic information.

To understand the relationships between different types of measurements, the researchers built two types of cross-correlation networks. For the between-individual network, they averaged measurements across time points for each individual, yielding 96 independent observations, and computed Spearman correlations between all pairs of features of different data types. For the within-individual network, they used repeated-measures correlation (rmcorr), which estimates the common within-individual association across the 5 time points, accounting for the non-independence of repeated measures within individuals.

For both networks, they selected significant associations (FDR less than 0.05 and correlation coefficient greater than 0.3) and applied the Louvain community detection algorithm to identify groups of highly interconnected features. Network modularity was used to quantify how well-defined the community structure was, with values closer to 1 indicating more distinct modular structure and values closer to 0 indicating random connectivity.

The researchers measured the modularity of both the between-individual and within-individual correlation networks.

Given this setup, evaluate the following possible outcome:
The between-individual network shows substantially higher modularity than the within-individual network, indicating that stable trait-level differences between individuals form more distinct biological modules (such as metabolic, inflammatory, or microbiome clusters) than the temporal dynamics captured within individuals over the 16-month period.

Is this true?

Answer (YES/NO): NO